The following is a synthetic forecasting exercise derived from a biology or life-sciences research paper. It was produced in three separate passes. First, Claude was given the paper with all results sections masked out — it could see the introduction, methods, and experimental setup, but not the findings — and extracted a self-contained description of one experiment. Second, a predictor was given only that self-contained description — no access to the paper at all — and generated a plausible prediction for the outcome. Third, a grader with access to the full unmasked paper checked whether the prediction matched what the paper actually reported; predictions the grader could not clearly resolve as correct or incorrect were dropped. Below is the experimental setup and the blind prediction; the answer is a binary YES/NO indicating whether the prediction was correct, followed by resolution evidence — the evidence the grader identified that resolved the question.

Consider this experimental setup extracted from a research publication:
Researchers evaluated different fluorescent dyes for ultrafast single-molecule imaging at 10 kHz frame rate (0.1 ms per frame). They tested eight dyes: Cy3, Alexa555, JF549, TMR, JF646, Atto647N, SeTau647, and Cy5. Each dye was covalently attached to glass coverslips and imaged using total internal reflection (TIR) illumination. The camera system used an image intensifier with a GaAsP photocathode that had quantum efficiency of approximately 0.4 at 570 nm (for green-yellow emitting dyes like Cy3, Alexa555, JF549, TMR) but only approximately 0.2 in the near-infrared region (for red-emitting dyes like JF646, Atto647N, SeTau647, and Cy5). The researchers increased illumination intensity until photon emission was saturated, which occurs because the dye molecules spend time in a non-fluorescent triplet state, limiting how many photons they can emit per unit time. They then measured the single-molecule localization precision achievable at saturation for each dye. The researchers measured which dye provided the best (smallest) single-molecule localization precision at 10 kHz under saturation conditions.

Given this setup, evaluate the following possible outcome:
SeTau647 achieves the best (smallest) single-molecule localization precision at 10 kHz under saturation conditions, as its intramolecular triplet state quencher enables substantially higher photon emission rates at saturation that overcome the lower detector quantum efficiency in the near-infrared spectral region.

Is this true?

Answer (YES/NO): NO